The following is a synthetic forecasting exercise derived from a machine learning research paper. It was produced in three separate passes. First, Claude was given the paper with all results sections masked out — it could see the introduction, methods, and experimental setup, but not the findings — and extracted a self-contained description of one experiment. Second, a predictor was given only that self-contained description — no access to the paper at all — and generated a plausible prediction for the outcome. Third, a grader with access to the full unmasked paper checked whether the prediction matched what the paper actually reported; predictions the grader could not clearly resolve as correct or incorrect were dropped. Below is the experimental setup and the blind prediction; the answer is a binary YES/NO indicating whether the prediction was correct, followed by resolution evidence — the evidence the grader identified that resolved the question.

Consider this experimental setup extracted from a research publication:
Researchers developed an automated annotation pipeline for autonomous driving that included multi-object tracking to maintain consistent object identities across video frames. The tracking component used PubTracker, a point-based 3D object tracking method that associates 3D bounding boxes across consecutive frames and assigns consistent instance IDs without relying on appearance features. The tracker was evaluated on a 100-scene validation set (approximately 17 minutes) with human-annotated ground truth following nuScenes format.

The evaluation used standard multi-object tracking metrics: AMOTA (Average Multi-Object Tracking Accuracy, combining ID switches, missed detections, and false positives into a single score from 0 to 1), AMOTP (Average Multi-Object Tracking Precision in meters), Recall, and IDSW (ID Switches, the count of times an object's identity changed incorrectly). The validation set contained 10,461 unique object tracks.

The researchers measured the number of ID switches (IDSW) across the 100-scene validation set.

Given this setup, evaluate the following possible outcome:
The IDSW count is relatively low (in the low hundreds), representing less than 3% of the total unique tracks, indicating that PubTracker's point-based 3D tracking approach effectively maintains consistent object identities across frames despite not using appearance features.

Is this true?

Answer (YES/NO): NO